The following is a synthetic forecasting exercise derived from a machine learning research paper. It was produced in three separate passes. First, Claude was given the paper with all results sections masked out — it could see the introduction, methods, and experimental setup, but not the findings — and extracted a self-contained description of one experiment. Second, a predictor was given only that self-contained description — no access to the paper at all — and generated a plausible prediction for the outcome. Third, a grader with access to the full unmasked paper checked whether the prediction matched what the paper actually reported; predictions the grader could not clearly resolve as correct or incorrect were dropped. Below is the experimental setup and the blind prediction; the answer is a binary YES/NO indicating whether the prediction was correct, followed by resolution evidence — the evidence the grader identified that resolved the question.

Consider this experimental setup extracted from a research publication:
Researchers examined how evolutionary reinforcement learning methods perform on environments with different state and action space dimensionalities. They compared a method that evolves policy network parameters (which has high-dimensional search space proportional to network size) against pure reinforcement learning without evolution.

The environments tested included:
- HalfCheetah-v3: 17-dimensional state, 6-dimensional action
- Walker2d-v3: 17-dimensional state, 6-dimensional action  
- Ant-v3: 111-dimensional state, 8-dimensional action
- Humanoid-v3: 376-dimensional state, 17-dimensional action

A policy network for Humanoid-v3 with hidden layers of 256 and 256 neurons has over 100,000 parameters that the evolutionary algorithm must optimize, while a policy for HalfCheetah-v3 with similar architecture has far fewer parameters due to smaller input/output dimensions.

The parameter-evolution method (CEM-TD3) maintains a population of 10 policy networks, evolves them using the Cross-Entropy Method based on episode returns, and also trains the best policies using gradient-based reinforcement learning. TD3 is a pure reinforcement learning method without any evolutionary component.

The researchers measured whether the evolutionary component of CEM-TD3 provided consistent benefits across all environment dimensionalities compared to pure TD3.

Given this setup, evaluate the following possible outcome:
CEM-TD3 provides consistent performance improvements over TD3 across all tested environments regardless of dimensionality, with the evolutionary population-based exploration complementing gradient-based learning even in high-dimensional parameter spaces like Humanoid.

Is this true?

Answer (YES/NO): NO